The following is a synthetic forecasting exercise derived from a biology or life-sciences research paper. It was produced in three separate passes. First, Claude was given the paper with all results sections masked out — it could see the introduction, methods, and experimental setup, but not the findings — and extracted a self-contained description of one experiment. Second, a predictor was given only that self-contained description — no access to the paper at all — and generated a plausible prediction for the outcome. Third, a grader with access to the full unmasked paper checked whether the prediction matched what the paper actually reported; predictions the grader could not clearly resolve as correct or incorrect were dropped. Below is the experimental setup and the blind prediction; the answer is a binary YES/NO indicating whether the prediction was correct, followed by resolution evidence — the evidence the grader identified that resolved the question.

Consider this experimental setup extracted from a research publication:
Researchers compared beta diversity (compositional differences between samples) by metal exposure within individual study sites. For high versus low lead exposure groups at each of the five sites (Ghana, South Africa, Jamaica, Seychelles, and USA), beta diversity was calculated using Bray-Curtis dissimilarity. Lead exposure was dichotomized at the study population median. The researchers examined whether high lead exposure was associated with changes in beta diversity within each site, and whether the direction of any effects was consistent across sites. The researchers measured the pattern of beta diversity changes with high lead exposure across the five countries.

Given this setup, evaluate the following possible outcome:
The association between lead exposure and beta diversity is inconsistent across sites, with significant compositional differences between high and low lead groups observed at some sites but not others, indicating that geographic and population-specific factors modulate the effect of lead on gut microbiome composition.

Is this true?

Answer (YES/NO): YES